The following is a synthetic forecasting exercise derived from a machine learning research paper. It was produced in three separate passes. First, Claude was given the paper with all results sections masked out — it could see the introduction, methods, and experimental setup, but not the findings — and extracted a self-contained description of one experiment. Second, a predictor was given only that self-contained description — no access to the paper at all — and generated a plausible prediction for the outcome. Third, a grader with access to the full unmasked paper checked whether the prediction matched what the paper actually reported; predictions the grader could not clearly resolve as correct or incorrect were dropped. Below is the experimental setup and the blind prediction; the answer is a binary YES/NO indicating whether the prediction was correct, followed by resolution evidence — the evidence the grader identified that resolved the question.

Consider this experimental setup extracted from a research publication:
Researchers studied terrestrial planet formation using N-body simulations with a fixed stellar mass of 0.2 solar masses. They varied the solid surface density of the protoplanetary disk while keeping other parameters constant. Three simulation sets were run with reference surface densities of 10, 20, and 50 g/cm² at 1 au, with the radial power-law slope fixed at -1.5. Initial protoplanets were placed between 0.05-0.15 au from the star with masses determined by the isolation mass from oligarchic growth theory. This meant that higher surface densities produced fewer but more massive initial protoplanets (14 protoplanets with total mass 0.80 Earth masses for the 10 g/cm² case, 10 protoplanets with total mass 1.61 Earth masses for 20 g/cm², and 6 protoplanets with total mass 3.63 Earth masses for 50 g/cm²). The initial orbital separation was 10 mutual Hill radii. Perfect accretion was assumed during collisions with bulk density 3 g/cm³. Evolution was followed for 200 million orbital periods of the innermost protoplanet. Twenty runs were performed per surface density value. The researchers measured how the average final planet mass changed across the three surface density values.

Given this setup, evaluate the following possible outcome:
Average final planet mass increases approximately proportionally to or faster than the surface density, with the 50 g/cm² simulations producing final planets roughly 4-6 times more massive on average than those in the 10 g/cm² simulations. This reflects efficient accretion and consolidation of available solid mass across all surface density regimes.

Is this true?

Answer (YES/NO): YES